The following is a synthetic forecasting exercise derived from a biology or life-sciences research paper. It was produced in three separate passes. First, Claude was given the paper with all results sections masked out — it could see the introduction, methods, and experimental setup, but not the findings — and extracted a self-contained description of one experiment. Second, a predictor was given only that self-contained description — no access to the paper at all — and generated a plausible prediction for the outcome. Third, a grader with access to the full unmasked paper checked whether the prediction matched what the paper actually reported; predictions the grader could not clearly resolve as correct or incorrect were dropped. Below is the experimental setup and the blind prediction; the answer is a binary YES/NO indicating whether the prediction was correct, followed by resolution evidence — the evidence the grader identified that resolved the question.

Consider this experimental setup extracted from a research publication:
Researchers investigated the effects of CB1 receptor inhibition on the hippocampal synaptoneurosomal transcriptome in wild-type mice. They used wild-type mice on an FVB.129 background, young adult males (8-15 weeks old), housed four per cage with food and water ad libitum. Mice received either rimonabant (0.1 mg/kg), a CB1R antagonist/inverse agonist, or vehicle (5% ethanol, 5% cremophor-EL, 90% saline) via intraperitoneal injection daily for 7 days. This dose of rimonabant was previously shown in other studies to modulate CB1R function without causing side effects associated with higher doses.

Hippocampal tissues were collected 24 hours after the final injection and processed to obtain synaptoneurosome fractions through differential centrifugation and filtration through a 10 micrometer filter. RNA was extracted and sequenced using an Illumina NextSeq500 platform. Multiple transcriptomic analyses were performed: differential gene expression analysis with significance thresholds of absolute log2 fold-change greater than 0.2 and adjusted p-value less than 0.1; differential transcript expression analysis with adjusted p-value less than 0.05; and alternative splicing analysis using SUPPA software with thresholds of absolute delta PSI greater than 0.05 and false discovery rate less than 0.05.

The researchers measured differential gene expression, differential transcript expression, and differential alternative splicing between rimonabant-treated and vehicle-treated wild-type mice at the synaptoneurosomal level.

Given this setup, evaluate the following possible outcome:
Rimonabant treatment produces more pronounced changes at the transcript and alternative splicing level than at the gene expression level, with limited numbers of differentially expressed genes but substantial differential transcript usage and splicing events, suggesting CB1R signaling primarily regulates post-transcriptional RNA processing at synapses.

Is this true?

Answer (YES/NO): NO